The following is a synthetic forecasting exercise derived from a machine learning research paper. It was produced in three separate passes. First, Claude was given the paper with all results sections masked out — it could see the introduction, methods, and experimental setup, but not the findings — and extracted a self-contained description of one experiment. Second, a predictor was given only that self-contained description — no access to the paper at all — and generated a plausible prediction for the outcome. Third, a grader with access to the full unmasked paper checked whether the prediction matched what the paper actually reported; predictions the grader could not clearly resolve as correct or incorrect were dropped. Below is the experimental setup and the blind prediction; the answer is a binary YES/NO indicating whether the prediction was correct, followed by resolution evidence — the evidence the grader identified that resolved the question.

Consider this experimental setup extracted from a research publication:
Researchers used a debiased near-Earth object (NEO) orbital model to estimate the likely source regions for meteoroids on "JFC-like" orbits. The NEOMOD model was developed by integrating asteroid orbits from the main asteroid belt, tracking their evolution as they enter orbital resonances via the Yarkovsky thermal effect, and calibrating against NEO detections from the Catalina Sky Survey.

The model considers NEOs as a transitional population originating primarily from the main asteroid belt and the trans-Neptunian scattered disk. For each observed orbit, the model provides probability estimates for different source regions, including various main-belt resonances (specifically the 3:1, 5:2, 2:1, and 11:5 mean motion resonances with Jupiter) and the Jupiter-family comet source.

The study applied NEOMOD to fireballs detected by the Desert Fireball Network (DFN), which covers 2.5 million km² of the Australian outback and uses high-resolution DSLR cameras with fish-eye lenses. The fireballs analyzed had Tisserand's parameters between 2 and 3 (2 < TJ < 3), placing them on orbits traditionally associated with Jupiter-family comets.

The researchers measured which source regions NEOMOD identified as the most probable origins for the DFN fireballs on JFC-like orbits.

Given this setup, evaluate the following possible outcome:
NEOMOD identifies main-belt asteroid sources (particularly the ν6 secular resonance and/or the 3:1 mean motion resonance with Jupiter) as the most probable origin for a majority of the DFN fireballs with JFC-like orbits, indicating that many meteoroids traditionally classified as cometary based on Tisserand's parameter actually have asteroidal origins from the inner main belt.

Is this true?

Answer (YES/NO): NO